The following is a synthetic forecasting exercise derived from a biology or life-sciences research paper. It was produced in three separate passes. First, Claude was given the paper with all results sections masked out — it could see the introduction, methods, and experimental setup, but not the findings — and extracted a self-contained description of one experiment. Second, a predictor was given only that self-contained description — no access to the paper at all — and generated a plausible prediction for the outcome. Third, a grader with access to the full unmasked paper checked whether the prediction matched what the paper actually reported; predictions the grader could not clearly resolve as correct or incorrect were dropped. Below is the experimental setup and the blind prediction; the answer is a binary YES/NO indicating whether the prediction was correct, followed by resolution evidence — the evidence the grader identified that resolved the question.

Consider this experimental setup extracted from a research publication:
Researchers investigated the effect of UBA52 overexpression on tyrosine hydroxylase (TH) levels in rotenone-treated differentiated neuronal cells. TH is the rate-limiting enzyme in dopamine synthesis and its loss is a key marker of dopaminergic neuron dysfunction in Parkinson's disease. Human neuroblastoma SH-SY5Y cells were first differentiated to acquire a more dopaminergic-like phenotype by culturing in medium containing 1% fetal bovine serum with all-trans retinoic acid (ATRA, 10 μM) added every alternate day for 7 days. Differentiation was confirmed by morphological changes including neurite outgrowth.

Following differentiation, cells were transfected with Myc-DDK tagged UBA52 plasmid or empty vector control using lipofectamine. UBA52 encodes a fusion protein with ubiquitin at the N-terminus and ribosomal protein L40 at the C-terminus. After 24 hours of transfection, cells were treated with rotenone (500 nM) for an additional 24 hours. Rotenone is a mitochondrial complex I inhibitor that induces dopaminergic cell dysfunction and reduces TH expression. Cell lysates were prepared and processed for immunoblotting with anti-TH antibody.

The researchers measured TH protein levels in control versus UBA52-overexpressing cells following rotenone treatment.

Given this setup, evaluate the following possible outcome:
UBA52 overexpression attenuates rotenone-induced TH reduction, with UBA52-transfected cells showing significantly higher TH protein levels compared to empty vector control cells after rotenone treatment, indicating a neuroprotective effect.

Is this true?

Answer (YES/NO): YES